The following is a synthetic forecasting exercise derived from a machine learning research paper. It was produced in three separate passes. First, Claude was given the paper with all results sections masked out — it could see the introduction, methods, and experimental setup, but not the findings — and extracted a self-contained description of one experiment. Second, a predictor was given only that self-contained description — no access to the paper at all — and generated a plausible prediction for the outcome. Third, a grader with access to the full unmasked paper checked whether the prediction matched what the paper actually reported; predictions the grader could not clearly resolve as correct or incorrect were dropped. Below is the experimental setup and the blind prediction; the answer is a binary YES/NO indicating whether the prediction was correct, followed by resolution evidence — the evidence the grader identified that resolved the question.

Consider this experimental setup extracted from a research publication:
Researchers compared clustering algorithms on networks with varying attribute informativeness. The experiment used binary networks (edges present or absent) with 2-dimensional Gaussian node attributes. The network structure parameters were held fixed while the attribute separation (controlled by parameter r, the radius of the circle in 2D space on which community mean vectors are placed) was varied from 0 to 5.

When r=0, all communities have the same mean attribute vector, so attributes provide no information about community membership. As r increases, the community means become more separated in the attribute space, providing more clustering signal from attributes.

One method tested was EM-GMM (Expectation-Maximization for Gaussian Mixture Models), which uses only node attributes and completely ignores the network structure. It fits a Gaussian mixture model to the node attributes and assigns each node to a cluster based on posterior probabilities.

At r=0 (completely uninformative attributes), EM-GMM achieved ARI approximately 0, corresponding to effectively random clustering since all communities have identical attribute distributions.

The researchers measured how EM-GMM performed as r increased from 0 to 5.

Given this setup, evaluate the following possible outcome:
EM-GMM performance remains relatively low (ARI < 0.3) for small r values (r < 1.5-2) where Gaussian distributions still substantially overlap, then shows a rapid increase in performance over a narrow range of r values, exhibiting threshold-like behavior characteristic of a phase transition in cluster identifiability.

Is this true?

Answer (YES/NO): NO